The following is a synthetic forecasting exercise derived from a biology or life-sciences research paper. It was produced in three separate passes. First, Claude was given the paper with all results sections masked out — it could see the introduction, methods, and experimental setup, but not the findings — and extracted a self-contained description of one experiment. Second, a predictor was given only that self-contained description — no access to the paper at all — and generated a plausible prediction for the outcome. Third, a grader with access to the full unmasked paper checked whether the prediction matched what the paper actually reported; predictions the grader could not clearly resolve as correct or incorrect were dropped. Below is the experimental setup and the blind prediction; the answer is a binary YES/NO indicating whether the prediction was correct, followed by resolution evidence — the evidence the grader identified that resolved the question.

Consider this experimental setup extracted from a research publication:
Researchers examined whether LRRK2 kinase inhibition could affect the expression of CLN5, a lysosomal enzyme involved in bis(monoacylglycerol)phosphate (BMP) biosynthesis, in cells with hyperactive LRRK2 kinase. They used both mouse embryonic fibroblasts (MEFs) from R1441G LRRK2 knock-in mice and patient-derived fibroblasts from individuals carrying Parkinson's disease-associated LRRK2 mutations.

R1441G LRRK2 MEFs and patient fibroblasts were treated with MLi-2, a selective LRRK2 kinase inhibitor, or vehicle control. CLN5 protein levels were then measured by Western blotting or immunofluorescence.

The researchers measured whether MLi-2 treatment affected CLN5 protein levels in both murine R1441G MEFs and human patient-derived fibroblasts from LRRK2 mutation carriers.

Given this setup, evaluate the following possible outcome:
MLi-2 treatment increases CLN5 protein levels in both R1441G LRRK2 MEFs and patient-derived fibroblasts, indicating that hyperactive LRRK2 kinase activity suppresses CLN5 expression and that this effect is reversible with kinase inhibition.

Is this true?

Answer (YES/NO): NO